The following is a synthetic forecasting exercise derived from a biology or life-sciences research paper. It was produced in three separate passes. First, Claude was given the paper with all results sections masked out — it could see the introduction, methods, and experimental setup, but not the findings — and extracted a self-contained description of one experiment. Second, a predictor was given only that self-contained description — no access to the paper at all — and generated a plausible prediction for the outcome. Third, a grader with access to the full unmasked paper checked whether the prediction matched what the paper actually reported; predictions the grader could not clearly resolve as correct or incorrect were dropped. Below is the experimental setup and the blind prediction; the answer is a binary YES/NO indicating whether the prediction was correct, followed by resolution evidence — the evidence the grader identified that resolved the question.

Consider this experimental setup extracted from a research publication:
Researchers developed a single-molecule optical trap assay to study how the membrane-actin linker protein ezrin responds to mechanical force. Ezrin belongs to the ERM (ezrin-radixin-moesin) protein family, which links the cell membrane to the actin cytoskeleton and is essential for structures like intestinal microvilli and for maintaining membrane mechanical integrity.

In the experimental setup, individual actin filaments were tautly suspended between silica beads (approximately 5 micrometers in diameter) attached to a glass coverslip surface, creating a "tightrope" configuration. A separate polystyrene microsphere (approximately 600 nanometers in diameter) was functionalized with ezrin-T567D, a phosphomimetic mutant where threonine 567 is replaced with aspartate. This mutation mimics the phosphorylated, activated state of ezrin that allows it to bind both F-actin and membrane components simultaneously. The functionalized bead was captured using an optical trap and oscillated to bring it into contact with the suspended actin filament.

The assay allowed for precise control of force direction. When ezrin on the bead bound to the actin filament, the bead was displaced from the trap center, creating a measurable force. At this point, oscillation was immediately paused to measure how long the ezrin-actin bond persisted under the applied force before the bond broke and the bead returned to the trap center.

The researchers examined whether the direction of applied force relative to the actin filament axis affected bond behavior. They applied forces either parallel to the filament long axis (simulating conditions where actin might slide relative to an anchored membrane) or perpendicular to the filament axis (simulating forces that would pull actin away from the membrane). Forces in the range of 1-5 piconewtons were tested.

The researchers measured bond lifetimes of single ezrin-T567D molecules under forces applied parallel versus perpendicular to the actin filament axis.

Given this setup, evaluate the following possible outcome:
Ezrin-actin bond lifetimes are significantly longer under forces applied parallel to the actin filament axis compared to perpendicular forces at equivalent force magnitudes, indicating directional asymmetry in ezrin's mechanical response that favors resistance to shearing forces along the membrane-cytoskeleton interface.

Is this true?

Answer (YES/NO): NO